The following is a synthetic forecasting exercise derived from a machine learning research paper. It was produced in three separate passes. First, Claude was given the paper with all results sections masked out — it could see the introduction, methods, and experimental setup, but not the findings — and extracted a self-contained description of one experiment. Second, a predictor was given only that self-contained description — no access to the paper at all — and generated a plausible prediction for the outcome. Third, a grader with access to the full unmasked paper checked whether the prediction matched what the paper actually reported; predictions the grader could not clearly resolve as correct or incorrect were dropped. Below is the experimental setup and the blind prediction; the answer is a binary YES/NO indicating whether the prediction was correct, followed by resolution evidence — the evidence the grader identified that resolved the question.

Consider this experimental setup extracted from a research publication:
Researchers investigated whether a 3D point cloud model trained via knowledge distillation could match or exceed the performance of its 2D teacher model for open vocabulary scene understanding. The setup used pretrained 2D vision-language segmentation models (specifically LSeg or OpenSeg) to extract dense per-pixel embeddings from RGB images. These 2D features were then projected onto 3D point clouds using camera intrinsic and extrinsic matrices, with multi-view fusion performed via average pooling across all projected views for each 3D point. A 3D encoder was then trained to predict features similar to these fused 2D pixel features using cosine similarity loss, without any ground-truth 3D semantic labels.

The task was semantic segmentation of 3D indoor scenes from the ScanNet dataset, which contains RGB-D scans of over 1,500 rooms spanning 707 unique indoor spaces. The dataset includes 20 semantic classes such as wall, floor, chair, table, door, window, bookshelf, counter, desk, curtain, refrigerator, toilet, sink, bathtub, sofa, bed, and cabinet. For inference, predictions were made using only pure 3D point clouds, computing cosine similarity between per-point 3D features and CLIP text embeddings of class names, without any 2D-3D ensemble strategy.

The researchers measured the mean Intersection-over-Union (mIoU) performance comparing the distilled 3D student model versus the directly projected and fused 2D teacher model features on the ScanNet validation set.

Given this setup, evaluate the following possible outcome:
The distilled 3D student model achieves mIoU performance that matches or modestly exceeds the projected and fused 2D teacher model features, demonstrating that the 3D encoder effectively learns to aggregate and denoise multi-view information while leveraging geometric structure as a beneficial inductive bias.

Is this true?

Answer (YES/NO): YES